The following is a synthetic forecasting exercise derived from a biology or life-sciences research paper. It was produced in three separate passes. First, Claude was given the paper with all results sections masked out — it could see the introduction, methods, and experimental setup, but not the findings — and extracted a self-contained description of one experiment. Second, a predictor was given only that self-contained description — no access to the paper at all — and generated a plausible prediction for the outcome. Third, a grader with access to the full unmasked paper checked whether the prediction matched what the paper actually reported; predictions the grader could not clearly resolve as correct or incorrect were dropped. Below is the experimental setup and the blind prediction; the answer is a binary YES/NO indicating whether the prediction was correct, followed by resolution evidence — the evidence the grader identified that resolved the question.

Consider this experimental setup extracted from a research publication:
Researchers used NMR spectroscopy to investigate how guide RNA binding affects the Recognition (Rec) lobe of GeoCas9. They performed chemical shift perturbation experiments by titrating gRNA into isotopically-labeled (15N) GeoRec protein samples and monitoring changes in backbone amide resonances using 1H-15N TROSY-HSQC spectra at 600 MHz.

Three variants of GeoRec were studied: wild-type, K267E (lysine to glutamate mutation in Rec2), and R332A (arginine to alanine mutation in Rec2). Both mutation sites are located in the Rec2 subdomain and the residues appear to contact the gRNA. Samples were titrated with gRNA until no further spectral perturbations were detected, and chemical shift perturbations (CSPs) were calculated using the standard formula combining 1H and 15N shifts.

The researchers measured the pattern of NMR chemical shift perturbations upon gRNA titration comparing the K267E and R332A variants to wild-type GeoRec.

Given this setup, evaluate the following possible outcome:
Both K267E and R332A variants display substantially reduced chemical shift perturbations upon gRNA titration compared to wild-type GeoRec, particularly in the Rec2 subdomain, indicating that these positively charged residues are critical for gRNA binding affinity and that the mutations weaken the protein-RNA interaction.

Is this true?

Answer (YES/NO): YES